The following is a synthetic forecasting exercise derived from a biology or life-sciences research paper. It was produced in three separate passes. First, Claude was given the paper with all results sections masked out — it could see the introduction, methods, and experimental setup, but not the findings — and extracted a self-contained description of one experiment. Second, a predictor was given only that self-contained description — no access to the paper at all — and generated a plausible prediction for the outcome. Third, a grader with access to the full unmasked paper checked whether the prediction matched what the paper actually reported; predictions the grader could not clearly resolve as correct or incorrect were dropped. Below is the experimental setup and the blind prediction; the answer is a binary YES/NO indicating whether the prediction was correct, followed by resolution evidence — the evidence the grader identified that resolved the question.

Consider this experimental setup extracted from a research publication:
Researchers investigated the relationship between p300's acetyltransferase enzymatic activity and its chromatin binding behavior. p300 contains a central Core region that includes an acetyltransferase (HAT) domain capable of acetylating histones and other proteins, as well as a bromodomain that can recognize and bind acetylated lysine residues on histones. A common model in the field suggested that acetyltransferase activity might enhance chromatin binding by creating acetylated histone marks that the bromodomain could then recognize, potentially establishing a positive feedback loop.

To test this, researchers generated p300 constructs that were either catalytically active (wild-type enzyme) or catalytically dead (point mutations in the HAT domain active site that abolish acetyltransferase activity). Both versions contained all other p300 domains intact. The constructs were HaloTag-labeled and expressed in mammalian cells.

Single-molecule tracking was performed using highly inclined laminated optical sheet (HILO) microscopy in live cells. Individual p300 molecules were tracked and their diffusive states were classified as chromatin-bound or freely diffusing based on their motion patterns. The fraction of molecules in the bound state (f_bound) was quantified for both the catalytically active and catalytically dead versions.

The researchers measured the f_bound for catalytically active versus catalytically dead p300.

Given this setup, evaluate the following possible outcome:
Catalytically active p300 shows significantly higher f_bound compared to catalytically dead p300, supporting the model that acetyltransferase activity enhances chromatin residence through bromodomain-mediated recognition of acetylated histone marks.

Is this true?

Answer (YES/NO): NO